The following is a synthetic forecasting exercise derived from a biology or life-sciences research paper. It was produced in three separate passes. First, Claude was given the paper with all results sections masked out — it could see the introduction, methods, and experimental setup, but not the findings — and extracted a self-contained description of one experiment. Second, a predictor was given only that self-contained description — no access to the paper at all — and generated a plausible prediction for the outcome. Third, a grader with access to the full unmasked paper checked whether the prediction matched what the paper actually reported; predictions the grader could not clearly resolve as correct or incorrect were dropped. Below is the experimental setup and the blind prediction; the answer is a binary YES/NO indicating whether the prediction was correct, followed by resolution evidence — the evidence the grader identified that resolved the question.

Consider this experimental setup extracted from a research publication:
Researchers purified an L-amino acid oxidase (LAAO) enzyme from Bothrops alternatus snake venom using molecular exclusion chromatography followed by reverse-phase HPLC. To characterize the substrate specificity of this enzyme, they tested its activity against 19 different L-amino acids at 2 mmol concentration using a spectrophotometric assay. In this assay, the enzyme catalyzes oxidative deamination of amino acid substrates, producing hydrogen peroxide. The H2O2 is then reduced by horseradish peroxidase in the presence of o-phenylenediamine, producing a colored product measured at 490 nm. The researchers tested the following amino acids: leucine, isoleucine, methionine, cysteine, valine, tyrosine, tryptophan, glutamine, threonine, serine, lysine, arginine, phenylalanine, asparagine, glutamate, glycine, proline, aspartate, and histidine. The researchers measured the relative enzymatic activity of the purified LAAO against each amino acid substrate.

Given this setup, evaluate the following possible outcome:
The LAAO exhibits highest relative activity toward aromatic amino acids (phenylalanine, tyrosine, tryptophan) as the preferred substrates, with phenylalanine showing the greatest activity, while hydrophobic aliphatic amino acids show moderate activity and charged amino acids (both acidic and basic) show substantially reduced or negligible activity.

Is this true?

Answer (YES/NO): NO